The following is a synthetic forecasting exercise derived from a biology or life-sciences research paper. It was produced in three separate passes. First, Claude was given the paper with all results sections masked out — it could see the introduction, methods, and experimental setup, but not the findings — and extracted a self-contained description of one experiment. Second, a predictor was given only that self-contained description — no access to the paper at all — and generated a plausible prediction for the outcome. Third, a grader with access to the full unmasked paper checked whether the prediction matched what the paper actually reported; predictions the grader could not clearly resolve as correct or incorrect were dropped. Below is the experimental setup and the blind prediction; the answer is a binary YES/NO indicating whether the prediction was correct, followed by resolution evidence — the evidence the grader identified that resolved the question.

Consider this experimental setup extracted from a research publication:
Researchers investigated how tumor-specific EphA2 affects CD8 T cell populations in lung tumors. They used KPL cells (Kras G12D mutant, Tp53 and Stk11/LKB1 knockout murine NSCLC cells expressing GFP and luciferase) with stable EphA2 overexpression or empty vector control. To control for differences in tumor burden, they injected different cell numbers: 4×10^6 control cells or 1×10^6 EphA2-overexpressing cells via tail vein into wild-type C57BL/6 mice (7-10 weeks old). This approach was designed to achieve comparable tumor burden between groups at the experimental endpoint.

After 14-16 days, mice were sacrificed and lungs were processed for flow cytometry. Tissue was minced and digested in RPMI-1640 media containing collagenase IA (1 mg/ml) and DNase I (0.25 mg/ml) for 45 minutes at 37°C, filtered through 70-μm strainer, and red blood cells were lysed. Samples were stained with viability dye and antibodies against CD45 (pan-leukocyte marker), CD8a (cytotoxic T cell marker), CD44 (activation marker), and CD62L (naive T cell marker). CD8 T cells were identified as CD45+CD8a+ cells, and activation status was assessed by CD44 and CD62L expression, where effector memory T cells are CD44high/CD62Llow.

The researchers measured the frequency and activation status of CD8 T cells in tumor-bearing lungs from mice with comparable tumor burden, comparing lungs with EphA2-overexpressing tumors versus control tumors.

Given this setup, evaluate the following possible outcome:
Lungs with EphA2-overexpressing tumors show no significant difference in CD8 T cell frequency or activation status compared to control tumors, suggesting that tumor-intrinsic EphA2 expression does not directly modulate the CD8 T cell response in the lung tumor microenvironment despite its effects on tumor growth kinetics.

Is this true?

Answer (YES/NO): NO